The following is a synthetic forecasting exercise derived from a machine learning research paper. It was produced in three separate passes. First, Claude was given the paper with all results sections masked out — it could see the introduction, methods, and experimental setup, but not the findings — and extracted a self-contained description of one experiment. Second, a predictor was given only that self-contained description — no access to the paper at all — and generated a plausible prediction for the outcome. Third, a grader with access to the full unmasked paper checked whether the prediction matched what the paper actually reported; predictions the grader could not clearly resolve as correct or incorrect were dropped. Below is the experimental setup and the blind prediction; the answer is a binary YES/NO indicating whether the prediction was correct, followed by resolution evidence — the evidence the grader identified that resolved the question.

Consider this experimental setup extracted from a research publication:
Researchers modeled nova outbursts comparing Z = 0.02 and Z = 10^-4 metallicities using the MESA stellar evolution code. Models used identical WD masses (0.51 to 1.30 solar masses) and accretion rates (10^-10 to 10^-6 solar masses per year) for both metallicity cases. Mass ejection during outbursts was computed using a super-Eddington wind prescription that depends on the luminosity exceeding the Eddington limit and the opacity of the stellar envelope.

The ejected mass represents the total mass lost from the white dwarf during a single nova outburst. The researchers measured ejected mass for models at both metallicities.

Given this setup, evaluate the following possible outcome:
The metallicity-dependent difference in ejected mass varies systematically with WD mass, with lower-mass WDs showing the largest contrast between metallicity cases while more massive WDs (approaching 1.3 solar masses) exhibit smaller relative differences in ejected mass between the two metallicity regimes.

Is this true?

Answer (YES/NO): NO